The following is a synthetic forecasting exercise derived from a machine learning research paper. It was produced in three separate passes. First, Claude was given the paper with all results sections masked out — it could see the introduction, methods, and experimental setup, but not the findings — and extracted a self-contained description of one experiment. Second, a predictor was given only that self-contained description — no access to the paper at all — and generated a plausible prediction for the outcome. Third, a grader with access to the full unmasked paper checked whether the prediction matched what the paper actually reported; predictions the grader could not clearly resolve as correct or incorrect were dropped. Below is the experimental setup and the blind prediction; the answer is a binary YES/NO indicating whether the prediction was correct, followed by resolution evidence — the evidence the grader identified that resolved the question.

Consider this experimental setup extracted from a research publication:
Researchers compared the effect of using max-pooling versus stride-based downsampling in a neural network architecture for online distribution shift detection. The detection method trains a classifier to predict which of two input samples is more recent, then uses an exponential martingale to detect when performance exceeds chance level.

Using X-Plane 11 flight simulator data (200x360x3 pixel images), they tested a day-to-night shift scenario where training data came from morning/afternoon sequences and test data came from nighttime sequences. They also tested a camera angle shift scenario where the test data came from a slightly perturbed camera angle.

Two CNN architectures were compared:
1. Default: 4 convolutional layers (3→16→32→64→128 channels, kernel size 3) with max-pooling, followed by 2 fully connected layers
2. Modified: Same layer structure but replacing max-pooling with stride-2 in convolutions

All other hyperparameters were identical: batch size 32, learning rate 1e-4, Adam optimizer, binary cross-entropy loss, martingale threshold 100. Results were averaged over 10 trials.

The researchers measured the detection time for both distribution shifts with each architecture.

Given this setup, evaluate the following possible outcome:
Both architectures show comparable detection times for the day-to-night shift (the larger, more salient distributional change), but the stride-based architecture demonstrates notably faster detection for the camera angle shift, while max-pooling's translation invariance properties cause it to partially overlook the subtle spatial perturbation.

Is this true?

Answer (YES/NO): YES